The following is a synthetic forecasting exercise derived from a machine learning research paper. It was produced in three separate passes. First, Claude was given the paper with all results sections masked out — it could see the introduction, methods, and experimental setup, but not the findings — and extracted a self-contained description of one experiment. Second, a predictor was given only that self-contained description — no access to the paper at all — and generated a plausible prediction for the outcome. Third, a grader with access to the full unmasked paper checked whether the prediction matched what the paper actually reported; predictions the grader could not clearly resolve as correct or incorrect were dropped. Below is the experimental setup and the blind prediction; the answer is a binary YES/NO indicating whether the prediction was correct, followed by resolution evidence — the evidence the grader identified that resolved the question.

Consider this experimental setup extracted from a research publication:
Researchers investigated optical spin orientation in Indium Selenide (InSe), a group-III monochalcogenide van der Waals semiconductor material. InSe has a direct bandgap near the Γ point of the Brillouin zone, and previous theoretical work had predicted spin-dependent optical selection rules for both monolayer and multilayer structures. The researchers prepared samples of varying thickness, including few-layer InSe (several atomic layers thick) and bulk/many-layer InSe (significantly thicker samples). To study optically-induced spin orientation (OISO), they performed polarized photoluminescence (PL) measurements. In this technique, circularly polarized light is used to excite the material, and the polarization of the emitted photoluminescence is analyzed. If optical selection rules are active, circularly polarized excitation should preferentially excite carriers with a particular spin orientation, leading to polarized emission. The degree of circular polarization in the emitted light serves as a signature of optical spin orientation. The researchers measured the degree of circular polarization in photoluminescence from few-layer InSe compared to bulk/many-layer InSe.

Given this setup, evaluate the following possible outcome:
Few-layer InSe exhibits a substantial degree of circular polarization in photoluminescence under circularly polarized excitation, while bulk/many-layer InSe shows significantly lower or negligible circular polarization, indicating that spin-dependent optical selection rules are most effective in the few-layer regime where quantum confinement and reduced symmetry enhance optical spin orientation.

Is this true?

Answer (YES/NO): YES